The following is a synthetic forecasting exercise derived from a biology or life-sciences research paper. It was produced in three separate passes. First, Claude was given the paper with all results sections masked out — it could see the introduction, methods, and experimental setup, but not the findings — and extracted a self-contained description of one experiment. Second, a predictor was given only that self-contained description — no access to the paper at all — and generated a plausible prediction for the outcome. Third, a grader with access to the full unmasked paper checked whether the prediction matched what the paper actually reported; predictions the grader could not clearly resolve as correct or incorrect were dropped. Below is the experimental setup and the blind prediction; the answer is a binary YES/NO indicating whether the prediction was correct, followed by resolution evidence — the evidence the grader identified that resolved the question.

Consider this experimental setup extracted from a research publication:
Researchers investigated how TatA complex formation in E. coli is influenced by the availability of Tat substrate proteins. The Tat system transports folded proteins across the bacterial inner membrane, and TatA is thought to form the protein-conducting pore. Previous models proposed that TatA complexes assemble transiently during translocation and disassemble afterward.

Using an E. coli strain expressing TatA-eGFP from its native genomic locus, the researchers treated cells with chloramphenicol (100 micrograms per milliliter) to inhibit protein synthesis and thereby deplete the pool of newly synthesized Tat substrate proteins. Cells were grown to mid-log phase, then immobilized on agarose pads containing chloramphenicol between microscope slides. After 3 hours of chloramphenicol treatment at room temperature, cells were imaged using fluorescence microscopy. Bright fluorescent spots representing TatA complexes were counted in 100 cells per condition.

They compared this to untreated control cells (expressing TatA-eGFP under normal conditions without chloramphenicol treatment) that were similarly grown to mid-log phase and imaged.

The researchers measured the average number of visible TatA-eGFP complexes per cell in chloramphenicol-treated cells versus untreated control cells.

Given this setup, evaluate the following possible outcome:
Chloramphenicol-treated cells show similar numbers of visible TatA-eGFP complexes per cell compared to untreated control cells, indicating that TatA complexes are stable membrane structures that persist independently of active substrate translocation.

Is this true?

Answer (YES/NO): YES